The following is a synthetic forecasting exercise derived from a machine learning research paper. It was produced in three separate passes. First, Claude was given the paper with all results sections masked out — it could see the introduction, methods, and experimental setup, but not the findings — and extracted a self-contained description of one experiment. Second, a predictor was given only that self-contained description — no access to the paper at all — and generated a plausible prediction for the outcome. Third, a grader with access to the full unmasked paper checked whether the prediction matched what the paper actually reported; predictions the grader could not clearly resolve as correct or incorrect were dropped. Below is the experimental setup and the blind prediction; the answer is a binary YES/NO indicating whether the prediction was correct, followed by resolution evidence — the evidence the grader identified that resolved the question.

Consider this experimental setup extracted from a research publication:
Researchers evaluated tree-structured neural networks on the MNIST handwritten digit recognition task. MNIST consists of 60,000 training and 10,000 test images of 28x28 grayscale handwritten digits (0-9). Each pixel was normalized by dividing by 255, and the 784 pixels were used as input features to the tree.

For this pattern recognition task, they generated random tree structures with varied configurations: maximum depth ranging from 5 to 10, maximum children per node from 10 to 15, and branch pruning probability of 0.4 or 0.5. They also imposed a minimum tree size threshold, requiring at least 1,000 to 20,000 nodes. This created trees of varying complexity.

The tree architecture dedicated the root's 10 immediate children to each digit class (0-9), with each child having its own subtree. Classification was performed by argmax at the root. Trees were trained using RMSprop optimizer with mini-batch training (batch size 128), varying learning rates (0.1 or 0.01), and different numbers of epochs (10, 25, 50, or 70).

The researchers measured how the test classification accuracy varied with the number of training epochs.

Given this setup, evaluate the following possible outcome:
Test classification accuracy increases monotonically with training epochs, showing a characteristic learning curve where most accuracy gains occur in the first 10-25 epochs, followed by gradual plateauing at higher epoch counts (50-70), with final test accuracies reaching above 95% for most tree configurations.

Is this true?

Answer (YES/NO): NO